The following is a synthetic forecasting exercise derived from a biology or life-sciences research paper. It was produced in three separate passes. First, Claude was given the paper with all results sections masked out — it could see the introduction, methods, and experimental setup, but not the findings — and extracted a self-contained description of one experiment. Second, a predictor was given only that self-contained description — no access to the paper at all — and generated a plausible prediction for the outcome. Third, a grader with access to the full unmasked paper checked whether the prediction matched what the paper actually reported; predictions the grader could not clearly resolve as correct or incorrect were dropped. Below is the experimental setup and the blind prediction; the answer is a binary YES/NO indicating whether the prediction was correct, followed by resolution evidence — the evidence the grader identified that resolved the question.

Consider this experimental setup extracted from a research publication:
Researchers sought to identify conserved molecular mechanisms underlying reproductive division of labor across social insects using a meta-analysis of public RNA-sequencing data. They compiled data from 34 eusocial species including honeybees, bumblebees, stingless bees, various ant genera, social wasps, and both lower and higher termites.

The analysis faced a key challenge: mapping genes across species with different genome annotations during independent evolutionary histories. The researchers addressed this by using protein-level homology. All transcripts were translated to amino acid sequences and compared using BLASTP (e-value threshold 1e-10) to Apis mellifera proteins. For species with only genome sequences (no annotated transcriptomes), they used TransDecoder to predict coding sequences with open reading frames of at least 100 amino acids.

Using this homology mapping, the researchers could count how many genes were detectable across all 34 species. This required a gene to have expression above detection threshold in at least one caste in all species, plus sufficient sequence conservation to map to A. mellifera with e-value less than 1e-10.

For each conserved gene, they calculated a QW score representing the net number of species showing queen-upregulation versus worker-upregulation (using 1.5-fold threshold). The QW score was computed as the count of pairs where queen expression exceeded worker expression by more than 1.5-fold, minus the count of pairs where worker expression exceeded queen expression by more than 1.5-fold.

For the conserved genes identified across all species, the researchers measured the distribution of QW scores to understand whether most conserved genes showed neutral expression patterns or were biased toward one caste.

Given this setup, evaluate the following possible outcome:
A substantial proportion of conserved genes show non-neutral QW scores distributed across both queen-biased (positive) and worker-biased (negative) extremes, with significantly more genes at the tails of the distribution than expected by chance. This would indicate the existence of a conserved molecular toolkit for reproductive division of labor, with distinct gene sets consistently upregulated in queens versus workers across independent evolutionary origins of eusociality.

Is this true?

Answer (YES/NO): NO